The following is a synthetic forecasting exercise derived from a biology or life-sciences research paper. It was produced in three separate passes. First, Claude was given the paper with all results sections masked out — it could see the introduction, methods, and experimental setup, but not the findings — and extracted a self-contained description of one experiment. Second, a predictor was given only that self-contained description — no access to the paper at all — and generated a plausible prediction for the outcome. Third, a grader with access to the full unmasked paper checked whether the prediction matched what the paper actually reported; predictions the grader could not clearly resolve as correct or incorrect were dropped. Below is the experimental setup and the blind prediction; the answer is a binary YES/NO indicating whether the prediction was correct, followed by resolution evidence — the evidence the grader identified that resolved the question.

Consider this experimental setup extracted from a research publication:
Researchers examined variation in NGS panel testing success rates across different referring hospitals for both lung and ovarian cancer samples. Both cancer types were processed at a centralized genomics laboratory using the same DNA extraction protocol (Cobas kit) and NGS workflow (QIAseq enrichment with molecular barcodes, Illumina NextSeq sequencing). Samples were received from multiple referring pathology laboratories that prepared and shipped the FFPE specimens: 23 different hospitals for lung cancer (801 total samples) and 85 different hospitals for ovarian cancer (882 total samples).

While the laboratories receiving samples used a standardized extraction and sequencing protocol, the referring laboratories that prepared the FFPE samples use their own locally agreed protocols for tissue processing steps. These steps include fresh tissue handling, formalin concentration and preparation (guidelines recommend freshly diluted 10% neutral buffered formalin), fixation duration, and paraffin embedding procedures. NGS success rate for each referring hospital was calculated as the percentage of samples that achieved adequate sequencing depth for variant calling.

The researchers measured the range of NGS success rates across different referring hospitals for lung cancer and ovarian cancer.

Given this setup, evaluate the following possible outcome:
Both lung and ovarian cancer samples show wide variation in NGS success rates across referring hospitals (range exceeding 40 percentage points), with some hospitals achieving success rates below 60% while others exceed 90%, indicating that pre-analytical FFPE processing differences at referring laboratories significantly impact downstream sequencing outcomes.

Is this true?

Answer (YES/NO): YES